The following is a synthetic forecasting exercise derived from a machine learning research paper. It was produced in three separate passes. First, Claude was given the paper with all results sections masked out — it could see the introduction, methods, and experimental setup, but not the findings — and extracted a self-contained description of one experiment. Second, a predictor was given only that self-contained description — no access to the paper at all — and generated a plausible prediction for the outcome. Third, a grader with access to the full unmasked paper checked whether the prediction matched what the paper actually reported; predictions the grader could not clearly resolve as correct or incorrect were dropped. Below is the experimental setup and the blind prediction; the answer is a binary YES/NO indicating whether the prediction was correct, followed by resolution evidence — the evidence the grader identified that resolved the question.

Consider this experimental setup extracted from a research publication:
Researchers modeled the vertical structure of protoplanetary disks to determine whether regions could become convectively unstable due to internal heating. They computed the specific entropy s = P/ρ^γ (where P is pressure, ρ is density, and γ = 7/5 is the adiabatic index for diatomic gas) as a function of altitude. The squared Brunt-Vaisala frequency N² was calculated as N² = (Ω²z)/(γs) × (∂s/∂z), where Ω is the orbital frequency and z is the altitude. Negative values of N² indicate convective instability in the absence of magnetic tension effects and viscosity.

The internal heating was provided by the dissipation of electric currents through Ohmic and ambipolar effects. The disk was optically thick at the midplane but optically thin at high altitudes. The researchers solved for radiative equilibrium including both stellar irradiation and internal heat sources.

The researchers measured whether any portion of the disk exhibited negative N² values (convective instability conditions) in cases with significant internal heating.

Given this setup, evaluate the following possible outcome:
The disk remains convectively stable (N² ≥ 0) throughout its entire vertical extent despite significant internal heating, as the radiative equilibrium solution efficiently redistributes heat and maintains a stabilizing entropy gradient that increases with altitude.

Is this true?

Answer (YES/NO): NO